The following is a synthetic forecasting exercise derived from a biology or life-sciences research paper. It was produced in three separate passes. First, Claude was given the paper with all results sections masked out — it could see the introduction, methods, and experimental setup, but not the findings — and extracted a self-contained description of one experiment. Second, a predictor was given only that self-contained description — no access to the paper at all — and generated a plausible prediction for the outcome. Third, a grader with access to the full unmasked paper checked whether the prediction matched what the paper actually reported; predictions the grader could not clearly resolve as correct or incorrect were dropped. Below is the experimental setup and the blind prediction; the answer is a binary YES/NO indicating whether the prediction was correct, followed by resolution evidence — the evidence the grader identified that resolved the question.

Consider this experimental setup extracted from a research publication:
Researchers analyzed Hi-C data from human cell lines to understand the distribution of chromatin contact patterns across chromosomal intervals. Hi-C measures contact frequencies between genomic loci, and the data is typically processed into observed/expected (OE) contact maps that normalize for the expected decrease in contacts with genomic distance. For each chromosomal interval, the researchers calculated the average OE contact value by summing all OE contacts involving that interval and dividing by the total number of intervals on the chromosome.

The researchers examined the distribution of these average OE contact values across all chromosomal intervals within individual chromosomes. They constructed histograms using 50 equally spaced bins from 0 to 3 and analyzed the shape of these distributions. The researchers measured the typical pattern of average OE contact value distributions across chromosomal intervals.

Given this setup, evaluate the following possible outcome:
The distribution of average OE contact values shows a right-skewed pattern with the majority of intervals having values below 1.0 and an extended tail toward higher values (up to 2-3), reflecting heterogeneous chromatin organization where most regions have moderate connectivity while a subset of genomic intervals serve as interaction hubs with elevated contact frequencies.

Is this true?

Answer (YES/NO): NO